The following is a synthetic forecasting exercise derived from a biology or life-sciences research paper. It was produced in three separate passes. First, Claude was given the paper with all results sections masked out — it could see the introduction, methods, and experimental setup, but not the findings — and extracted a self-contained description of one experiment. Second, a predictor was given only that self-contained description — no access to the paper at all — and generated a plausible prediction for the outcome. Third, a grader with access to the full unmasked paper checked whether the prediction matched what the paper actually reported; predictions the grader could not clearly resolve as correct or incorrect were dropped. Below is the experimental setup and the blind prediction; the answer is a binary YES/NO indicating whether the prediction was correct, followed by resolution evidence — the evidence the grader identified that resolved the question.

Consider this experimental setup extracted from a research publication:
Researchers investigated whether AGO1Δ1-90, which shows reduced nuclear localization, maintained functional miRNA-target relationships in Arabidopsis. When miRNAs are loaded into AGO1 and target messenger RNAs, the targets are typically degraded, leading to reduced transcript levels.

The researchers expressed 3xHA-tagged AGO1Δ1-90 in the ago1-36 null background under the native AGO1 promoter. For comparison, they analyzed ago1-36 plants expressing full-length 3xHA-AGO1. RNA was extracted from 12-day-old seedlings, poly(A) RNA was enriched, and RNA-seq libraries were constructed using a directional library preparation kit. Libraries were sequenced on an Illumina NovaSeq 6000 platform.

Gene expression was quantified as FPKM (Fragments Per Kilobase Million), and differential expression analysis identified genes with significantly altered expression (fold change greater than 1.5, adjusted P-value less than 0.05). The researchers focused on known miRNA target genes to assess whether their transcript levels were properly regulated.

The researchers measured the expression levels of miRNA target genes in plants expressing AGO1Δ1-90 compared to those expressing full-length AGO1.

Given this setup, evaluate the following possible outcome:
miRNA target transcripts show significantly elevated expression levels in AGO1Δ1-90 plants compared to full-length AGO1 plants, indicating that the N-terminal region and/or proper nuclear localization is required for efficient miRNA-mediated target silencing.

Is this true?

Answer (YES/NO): NO